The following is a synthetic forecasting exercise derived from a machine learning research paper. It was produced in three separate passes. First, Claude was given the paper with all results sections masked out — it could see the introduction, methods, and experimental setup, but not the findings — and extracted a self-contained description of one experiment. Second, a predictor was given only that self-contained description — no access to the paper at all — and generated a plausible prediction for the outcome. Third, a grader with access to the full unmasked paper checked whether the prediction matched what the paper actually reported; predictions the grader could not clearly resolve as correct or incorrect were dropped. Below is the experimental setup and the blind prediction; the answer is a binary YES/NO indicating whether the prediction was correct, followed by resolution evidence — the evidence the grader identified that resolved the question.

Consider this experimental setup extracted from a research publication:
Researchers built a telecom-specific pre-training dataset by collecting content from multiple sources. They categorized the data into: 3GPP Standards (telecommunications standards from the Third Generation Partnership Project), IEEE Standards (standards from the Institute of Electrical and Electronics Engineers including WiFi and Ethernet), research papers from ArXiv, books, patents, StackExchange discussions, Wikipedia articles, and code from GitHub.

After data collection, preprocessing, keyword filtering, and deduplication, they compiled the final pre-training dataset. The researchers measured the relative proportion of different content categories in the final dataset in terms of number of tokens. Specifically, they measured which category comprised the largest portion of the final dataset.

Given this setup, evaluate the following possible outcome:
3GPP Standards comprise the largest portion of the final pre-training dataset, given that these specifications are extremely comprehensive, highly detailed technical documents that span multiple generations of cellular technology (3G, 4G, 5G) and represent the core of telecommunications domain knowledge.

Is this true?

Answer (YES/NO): NO